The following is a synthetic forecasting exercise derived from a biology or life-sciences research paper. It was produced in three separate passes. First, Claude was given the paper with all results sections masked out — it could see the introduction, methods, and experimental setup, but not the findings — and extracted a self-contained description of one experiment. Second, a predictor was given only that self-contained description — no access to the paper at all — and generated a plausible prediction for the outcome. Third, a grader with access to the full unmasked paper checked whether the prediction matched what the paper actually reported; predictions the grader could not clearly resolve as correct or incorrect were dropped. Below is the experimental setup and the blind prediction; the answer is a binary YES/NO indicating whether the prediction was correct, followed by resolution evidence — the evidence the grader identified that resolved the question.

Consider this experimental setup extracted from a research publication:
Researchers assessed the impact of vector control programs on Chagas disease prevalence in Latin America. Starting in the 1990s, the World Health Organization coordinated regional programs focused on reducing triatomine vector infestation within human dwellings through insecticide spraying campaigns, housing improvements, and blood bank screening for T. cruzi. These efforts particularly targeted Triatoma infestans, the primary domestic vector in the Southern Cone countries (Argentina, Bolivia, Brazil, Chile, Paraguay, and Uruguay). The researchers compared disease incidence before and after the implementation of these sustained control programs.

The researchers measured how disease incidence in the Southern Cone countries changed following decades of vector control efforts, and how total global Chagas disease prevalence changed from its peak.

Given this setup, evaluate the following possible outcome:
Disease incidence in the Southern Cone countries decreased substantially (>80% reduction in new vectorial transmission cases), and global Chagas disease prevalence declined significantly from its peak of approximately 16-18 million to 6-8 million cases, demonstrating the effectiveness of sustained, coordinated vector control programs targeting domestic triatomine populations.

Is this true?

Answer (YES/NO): YES